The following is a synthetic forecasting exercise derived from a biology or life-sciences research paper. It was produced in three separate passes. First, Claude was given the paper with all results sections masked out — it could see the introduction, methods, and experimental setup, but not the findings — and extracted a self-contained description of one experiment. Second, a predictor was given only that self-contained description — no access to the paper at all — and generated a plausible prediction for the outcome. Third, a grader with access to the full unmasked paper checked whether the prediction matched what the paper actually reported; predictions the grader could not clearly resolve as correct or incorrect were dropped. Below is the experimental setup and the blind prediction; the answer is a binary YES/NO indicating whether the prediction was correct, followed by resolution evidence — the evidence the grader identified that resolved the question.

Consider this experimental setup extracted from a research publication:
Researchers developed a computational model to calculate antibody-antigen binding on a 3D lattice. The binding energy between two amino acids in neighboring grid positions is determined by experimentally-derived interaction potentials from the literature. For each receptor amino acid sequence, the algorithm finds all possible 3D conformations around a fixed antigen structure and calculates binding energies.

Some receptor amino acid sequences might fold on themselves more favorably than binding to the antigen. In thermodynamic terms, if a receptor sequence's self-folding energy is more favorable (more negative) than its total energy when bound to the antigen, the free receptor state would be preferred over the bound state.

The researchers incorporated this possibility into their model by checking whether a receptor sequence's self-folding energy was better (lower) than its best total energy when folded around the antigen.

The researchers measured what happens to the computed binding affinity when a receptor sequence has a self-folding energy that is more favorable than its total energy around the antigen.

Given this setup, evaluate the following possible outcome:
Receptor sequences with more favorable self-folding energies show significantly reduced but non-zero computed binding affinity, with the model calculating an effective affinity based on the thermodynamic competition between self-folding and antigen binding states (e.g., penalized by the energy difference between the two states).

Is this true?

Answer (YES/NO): NO